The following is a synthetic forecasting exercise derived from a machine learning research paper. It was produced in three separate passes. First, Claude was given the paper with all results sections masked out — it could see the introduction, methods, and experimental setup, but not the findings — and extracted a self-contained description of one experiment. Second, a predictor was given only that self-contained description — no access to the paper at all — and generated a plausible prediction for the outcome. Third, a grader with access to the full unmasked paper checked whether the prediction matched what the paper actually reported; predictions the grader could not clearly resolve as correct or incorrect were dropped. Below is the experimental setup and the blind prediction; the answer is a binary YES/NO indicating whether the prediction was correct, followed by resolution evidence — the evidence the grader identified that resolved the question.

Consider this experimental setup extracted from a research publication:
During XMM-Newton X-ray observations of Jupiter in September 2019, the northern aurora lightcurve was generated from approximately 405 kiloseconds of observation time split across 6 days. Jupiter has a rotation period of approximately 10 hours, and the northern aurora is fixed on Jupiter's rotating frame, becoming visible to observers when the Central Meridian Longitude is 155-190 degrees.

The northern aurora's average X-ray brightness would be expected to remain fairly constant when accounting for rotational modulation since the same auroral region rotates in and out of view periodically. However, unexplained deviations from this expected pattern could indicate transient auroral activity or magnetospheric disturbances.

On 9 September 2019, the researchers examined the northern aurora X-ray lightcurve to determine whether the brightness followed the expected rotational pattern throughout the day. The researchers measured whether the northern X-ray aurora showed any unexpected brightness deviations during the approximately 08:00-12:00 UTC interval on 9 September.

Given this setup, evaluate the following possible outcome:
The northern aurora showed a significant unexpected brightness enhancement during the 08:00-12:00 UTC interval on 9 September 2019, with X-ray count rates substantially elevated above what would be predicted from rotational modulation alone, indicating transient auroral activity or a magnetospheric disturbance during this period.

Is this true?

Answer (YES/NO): NO